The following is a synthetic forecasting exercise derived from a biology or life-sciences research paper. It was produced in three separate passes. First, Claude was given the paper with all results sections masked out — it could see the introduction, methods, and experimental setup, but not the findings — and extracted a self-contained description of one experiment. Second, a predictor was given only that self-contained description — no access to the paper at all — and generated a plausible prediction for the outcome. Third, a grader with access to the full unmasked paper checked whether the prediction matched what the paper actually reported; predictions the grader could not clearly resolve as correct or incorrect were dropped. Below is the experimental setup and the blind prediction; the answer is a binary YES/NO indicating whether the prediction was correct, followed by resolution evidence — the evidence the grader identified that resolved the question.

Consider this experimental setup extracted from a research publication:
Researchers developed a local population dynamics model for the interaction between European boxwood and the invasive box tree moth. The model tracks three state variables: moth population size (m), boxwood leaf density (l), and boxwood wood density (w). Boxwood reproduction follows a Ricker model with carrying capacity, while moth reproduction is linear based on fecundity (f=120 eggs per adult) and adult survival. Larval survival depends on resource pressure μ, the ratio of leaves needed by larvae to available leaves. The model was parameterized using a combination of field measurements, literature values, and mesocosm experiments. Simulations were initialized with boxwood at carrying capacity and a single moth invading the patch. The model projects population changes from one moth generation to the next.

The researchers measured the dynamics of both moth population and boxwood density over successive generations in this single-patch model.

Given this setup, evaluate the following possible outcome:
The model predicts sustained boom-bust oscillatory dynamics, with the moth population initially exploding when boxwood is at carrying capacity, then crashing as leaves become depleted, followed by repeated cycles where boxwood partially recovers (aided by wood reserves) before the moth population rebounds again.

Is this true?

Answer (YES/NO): NO